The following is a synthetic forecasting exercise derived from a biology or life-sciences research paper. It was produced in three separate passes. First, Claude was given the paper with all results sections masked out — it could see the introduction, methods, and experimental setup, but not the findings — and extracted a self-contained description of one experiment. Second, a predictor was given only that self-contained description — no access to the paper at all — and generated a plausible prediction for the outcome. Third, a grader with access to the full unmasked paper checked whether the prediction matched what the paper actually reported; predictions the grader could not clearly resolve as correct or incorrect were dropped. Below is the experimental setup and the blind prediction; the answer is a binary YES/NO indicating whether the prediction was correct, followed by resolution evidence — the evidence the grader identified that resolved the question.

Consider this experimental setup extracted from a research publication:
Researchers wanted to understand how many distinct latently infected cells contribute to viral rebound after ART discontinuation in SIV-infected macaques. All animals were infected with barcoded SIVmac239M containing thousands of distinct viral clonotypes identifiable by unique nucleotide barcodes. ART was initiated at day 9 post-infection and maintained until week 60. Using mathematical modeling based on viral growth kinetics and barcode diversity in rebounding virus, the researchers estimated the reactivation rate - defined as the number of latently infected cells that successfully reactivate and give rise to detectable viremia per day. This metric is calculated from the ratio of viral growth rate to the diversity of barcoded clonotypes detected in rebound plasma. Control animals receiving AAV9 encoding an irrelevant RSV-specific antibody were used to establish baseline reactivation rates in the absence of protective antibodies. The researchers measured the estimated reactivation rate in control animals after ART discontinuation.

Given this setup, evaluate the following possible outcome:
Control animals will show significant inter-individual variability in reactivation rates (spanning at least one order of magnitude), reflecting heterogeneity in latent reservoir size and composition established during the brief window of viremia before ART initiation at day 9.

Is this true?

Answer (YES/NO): NO